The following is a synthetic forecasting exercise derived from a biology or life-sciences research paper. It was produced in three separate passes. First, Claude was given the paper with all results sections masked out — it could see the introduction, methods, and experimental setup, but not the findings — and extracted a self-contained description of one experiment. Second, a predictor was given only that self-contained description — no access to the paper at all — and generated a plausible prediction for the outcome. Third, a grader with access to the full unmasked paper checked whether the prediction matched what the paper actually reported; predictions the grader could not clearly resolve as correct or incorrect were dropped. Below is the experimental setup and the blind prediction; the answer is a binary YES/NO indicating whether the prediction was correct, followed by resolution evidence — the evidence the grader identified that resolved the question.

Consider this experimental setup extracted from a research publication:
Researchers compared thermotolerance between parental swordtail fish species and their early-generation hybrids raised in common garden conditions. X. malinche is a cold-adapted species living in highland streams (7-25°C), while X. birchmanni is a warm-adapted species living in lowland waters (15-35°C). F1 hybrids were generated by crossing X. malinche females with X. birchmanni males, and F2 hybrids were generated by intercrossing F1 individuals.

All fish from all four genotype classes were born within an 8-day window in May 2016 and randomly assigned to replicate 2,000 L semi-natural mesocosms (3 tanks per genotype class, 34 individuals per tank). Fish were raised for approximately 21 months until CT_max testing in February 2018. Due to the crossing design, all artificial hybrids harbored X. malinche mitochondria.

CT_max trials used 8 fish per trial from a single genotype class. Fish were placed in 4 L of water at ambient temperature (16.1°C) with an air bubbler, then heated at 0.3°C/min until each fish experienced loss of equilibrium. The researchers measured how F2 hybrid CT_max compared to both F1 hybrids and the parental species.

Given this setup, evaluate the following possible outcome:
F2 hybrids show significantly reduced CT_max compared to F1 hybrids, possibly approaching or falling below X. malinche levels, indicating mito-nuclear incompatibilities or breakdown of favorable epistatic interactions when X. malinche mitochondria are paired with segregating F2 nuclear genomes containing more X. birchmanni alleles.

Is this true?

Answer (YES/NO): NO